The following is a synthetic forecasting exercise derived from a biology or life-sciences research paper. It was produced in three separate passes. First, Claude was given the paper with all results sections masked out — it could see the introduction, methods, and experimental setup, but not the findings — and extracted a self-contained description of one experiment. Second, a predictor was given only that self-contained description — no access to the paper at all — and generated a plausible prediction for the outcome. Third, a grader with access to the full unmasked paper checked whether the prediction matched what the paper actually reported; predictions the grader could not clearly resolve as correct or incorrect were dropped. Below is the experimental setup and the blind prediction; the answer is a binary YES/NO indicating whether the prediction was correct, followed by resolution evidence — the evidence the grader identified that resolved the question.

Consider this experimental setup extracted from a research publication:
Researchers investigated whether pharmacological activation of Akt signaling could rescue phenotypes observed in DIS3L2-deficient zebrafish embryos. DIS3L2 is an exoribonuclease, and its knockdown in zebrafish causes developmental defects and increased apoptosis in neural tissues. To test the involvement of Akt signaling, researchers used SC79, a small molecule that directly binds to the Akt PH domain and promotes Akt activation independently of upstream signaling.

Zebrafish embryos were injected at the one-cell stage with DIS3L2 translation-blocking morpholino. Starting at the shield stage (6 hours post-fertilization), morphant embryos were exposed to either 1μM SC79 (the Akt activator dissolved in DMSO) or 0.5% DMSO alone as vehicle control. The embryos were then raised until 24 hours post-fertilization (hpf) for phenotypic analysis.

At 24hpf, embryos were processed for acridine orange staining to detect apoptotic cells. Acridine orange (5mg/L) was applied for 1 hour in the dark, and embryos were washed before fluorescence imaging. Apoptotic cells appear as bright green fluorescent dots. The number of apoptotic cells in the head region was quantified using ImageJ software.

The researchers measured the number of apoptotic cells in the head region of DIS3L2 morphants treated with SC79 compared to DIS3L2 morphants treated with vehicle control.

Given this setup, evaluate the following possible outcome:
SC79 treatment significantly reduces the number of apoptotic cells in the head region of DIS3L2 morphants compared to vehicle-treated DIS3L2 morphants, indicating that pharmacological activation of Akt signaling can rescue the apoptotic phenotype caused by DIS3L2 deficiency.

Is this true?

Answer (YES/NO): YES